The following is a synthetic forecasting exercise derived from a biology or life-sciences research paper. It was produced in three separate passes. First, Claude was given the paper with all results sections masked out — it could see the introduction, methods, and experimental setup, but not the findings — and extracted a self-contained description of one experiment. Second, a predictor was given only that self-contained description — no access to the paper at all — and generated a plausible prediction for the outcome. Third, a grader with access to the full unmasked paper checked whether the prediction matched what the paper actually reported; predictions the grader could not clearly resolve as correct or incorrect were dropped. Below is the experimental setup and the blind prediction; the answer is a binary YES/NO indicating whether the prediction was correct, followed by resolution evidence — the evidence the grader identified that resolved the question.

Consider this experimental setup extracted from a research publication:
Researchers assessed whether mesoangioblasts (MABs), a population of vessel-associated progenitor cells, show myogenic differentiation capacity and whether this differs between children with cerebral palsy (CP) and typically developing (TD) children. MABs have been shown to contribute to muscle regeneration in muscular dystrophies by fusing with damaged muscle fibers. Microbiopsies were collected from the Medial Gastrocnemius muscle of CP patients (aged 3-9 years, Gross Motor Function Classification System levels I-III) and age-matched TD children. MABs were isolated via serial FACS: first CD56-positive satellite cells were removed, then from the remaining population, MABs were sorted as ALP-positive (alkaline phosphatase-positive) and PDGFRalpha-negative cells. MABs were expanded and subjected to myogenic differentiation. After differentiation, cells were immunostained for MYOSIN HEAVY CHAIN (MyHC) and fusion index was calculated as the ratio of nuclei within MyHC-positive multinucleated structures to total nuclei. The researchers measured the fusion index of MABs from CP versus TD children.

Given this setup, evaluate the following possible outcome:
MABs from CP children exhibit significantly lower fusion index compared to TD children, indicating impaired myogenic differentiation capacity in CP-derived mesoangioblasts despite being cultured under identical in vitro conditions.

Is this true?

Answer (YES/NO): NO